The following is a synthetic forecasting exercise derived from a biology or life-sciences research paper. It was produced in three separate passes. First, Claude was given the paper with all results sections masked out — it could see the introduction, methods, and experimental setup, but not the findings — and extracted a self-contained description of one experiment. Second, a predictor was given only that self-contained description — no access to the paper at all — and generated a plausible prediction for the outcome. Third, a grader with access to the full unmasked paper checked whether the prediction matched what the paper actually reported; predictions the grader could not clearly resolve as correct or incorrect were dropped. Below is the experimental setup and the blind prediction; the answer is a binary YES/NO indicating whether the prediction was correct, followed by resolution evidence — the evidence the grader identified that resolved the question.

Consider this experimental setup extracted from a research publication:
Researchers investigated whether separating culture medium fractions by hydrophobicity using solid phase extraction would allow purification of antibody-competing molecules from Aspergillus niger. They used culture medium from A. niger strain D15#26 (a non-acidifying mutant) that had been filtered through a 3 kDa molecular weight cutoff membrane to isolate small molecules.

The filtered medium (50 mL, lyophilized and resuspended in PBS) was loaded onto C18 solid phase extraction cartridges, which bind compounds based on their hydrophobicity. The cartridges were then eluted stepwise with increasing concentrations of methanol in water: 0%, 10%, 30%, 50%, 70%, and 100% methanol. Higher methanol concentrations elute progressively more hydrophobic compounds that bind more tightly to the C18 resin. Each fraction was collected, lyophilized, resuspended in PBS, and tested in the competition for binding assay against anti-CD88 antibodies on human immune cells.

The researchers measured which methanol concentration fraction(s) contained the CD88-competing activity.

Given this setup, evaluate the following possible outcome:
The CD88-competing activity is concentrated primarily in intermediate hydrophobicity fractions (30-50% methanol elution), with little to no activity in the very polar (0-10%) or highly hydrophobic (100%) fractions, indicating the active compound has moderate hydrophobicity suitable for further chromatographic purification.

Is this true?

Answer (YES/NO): NO